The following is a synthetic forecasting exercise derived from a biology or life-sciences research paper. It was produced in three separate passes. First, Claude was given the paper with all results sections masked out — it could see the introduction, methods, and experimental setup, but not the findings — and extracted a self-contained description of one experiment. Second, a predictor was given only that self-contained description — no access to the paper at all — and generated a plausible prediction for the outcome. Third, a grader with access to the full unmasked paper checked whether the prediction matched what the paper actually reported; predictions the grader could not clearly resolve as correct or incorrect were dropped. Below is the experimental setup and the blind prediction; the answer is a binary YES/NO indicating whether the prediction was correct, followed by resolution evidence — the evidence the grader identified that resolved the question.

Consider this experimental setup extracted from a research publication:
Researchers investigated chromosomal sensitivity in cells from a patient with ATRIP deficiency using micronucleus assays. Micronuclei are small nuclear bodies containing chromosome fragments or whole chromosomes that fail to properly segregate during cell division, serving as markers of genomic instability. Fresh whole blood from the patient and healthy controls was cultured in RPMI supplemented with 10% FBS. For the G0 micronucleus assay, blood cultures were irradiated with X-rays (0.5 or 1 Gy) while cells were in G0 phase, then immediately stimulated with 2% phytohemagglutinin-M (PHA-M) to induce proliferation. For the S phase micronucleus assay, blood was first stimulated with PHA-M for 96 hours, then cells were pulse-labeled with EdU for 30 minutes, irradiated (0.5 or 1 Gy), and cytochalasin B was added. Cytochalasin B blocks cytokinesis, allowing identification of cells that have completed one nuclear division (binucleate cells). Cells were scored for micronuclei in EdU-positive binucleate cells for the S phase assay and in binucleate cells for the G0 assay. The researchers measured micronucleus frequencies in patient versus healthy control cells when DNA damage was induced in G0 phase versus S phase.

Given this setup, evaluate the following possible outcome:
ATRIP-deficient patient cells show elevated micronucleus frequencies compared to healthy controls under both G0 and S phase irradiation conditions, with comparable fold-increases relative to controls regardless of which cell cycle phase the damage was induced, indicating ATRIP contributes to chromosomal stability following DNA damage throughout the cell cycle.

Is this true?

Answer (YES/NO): NO